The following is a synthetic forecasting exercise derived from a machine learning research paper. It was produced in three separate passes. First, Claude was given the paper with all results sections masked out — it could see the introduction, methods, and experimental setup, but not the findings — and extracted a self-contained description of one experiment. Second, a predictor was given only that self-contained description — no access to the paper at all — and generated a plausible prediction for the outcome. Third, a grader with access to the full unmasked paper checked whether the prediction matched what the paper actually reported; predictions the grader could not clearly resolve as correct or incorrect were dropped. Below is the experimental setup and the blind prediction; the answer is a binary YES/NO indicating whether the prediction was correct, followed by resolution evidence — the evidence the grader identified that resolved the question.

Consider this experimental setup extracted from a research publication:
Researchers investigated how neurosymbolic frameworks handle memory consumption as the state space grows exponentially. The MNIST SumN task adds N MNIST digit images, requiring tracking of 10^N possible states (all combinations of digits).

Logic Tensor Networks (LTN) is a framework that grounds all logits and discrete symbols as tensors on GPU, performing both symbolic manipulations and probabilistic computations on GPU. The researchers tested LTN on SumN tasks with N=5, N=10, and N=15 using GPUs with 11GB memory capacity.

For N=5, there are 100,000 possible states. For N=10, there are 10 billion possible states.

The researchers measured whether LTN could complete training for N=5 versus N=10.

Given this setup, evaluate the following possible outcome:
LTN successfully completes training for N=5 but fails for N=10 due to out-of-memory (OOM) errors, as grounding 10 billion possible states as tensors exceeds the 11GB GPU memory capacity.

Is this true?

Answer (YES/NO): YES